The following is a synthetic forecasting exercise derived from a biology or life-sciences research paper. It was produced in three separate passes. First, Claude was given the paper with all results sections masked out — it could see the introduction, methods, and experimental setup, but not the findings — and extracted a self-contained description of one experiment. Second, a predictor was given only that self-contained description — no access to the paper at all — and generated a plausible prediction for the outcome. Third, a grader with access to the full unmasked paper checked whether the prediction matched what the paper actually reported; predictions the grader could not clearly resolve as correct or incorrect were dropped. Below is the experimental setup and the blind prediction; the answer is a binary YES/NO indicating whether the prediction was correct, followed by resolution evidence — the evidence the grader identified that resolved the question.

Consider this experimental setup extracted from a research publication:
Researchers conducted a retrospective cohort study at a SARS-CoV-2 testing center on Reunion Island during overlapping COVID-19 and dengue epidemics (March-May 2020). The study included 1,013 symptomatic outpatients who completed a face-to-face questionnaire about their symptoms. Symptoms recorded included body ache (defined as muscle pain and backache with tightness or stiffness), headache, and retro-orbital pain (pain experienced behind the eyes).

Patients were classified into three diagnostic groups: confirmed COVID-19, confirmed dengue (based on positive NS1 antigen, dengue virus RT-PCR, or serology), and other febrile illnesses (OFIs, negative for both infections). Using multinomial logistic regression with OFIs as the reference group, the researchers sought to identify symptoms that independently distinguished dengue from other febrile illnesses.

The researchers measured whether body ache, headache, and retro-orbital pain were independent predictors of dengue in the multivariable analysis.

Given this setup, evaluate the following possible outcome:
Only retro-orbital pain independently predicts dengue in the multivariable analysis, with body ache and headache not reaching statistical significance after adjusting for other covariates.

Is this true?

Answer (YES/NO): NO